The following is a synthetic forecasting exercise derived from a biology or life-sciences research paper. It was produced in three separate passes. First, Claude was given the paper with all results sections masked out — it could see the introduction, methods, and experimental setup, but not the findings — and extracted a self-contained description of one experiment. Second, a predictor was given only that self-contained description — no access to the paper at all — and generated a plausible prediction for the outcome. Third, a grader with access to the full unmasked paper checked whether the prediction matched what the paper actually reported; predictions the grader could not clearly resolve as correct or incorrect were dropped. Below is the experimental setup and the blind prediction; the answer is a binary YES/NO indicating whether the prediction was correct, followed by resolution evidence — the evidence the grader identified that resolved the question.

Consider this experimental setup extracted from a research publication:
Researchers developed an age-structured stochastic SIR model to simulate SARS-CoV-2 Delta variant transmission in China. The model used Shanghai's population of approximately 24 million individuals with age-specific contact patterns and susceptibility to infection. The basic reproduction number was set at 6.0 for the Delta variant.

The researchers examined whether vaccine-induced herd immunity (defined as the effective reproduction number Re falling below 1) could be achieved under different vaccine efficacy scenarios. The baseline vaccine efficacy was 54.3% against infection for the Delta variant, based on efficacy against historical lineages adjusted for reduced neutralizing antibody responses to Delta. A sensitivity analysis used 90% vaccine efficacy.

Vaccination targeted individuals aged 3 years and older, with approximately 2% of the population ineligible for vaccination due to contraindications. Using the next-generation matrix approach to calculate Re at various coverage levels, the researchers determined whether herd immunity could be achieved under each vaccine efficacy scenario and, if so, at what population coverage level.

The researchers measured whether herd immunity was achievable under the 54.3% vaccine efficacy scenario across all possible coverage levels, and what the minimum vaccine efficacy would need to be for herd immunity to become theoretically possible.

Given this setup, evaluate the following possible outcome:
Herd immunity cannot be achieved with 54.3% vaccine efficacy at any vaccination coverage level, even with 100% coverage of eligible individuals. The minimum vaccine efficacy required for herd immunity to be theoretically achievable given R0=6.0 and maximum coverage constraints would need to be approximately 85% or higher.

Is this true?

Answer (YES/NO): YES